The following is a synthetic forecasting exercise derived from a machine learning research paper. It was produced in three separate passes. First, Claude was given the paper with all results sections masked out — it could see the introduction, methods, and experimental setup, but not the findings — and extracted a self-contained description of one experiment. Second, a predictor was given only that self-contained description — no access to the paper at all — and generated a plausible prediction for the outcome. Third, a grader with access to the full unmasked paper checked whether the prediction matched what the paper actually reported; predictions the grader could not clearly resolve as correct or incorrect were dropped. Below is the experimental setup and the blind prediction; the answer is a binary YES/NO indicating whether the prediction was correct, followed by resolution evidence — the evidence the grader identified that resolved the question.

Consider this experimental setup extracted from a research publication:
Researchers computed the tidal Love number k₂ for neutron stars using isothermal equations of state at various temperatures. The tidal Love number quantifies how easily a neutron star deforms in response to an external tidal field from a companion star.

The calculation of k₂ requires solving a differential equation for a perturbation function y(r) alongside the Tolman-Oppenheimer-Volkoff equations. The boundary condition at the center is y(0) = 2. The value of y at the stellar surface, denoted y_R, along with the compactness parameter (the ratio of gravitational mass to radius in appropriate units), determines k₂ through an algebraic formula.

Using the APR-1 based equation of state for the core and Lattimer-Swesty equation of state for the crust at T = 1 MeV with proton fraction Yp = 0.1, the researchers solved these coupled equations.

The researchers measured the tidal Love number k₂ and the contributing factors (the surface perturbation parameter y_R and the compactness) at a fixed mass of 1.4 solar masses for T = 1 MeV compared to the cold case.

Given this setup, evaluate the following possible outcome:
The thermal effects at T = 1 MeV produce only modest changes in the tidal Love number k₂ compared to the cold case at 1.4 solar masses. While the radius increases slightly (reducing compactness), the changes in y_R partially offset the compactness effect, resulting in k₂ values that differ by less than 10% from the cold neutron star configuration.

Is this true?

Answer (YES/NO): NO